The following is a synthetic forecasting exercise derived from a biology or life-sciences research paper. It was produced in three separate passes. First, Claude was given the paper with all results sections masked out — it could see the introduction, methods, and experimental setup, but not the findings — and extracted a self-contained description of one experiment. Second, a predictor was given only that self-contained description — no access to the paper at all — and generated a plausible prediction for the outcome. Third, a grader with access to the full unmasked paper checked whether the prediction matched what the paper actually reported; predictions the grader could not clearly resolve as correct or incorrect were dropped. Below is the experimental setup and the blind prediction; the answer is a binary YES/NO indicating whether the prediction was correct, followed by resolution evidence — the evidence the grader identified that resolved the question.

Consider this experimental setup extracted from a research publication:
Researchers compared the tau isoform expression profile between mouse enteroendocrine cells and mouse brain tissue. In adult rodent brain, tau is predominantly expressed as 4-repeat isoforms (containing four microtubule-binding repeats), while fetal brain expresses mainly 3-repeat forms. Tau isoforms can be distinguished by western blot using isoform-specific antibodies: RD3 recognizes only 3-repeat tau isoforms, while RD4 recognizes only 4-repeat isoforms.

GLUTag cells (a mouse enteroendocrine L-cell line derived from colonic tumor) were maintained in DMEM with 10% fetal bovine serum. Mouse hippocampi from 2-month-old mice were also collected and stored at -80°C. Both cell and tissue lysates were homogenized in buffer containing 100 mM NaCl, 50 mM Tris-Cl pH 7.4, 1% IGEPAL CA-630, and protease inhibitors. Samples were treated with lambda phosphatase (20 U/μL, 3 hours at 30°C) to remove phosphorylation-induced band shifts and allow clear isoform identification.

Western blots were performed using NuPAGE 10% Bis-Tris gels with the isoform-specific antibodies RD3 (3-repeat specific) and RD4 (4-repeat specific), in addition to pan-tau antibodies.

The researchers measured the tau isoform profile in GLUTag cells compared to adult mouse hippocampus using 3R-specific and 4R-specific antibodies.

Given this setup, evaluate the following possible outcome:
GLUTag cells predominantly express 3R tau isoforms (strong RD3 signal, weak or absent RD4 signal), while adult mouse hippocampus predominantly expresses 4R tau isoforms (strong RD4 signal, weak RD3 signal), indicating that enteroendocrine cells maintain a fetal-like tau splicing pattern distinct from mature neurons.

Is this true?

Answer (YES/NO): NO